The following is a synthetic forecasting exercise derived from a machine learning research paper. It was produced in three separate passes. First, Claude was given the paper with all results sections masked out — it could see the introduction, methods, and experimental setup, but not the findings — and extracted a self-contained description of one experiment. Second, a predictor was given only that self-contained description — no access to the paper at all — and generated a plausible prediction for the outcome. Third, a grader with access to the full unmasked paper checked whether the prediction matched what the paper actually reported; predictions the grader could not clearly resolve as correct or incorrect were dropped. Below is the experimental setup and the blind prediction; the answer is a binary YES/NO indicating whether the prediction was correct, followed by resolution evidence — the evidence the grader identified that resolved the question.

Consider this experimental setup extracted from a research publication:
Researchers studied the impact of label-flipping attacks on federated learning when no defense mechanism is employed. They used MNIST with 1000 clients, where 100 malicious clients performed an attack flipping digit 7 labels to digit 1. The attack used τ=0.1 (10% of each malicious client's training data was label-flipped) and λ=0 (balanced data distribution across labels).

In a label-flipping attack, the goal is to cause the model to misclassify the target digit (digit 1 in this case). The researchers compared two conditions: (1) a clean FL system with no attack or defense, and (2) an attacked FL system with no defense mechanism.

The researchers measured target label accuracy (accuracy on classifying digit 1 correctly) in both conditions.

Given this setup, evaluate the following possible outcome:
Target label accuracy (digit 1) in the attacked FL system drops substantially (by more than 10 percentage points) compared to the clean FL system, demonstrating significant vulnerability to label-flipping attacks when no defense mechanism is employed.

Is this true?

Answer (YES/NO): YES